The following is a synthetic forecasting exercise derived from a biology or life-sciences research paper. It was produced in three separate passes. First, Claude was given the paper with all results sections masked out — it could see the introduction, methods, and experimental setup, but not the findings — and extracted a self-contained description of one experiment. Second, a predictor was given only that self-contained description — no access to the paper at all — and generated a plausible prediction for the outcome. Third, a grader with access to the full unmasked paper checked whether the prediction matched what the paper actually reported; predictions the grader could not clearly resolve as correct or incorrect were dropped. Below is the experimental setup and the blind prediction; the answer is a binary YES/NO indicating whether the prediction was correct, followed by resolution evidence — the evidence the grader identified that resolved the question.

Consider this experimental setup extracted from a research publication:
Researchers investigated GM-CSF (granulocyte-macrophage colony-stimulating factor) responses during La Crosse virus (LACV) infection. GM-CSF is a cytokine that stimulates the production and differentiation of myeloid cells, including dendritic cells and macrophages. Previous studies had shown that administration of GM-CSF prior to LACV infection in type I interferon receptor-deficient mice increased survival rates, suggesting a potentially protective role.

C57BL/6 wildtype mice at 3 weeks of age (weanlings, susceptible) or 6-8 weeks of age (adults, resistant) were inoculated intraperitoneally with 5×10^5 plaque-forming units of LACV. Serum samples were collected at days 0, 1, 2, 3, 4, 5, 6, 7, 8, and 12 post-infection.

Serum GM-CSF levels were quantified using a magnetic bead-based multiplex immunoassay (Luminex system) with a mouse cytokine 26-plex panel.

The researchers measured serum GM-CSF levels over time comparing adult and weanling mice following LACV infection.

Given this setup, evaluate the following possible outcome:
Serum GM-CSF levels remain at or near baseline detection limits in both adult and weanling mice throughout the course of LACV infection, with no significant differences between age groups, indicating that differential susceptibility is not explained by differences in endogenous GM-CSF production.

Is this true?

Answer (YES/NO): NO